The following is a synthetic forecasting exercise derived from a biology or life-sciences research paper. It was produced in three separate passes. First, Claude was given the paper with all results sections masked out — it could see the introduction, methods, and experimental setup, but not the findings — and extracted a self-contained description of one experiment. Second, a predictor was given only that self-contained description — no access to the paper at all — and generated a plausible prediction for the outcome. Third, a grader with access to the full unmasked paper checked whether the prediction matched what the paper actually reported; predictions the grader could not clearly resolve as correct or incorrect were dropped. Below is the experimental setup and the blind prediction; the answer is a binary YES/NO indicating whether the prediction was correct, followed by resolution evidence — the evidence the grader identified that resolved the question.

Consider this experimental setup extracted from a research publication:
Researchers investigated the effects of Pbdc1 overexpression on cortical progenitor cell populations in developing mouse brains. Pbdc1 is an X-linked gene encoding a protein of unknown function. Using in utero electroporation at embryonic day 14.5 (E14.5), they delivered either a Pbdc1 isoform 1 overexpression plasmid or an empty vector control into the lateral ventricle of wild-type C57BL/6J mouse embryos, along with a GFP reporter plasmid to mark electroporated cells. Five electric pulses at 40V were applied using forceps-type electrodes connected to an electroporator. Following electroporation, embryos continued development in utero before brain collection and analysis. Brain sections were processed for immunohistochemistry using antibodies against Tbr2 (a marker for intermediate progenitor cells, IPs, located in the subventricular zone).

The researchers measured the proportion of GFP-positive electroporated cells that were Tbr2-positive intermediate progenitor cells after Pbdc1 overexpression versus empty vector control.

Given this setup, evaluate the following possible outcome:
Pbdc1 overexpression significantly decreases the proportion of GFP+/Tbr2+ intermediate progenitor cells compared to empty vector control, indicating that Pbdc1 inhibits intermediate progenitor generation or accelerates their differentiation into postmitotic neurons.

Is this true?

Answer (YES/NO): YES